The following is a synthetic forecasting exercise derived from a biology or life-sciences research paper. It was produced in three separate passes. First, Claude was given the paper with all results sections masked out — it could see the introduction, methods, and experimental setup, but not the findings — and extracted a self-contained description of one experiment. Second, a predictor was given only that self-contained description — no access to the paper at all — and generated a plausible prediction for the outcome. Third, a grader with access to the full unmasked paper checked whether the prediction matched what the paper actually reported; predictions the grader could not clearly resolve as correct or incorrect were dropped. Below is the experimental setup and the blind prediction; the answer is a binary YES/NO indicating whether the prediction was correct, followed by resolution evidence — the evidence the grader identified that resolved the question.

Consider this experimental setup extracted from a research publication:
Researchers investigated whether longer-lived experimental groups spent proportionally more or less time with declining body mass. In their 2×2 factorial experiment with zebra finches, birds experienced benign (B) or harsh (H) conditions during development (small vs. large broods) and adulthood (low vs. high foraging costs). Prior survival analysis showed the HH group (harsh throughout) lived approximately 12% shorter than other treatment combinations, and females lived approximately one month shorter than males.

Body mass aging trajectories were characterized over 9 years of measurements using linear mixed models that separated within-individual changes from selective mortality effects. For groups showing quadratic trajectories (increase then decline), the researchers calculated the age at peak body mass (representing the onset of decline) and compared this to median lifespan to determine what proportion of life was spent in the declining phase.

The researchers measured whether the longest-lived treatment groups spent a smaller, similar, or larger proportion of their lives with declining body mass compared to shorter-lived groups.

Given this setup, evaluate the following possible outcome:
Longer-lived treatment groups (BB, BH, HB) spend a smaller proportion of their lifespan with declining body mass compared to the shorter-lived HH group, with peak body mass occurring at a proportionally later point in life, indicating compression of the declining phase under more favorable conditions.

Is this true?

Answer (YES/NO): NO